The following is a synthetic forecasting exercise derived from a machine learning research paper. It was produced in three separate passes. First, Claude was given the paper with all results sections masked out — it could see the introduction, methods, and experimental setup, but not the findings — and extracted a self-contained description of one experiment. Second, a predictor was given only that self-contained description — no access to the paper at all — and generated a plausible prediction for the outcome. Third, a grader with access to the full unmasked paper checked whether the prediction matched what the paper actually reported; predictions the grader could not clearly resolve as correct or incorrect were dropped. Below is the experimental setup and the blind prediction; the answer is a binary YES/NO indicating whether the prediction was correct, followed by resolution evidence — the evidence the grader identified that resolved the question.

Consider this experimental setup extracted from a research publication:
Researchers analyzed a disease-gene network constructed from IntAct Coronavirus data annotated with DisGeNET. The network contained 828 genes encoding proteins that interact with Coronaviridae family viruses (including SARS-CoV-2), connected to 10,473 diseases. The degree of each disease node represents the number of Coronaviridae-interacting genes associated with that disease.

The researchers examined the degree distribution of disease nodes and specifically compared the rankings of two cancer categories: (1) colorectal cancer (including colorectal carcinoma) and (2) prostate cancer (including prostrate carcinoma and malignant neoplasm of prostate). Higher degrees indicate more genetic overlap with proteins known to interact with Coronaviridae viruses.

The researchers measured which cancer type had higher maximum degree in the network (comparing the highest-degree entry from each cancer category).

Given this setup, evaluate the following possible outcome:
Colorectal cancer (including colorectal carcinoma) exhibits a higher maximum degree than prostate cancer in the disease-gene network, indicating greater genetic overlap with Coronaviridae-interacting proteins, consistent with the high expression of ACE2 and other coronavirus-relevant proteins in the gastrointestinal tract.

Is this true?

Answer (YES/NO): YES